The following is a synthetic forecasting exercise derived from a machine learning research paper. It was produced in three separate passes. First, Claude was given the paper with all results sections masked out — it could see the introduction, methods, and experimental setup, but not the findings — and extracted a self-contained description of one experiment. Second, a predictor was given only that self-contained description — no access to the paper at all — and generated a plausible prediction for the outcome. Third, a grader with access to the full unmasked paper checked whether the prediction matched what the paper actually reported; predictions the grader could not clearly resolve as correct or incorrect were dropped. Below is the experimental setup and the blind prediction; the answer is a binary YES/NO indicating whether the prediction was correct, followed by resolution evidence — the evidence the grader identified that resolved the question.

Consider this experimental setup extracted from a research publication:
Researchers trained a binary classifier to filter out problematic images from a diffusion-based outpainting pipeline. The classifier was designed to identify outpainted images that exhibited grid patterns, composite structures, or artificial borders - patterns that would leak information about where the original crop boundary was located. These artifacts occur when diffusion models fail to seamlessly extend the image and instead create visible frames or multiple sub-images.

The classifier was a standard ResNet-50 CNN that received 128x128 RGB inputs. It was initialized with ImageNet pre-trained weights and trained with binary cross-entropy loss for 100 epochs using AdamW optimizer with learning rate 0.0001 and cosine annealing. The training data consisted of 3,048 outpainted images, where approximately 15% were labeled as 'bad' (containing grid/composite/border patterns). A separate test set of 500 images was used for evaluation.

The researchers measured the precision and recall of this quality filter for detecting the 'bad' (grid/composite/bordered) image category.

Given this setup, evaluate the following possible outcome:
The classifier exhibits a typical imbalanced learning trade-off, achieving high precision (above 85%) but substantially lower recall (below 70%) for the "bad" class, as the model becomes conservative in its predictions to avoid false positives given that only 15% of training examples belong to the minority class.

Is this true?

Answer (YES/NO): NO